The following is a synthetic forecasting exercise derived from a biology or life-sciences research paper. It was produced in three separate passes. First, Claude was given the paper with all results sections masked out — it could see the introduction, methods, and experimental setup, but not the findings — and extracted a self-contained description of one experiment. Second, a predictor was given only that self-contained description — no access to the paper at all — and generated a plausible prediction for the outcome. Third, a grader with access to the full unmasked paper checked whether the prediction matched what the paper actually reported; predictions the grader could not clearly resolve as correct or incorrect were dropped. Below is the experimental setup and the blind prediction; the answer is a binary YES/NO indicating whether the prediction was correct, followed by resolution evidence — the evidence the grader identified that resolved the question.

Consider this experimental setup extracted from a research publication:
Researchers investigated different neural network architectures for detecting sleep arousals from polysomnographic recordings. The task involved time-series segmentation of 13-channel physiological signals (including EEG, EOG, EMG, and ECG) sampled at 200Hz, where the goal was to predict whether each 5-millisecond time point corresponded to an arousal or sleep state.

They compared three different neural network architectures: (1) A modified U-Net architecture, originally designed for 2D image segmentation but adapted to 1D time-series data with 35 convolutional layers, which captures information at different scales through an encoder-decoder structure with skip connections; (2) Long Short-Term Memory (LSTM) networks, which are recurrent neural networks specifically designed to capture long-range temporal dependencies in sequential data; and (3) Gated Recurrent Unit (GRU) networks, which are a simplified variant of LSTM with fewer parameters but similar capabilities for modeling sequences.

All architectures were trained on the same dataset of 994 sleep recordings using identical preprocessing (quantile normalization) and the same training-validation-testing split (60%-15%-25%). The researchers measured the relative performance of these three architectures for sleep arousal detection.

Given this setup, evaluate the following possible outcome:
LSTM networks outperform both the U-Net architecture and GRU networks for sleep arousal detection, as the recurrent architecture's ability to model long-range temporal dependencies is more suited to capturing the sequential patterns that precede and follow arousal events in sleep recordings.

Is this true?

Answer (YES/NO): NO